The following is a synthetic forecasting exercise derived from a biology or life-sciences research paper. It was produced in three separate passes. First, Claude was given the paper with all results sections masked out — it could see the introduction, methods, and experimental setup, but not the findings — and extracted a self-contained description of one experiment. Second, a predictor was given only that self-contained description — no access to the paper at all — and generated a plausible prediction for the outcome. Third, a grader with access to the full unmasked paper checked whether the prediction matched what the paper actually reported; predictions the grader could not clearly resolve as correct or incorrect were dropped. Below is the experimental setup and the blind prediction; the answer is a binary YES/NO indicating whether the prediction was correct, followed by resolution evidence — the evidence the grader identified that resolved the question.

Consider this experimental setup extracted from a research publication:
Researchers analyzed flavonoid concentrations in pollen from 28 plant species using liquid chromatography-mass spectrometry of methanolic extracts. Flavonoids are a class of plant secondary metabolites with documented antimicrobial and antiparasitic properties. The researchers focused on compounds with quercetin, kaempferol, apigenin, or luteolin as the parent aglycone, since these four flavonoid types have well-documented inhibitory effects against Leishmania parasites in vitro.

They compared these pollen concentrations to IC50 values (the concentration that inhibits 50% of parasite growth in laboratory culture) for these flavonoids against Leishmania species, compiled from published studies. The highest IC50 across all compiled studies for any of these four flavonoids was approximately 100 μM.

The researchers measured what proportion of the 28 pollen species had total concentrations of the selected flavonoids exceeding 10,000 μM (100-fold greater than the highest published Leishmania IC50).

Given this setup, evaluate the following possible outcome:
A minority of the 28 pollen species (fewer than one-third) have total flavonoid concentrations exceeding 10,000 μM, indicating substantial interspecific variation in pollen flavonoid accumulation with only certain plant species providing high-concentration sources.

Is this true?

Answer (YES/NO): NO